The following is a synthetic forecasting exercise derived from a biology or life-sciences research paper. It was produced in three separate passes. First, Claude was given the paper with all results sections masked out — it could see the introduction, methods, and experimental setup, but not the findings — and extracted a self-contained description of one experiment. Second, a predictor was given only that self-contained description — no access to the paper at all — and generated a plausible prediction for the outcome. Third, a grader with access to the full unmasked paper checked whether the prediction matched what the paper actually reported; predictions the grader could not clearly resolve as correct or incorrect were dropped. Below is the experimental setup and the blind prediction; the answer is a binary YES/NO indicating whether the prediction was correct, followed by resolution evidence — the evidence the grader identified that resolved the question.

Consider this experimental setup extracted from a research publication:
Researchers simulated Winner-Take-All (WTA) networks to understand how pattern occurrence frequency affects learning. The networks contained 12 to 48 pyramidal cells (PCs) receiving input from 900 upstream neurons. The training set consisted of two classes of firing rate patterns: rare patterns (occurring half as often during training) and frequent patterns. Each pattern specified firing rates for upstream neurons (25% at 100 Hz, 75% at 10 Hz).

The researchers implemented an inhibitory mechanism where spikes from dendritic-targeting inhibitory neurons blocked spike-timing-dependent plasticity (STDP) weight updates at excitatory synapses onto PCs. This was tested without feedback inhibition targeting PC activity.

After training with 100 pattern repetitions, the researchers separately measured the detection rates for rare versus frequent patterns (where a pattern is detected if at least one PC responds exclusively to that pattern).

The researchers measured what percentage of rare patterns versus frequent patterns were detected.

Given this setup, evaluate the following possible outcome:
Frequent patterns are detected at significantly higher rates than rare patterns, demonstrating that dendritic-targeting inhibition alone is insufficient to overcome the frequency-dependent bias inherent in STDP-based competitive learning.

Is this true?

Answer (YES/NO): YES